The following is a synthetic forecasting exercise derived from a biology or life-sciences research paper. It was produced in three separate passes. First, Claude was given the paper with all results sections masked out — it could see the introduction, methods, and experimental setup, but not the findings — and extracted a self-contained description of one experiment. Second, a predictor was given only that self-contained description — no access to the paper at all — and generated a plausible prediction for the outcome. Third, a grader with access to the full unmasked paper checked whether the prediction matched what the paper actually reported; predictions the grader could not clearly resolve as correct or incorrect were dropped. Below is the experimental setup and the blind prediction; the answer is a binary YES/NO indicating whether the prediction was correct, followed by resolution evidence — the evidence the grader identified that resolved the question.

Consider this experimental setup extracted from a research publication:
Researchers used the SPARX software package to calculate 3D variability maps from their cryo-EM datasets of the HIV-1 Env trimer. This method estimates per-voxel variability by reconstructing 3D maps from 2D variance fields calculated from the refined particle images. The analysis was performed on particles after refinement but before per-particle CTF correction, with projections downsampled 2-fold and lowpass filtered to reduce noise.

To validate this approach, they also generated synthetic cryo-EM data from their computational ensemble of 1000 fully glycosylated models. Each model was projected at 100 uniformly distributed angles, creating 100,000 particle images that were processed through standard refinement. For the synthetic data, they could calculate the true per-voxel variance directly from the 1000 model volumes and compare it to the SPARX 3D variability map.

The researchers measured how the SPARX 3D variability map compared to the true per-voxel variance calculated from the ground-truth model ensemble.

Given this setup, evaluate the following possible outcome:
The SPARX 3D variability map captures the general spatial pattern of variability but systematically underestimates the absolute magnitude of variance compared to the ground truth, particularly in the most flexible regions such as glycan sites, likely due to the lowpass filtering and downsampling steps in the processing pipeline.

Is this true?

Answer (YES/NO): NO